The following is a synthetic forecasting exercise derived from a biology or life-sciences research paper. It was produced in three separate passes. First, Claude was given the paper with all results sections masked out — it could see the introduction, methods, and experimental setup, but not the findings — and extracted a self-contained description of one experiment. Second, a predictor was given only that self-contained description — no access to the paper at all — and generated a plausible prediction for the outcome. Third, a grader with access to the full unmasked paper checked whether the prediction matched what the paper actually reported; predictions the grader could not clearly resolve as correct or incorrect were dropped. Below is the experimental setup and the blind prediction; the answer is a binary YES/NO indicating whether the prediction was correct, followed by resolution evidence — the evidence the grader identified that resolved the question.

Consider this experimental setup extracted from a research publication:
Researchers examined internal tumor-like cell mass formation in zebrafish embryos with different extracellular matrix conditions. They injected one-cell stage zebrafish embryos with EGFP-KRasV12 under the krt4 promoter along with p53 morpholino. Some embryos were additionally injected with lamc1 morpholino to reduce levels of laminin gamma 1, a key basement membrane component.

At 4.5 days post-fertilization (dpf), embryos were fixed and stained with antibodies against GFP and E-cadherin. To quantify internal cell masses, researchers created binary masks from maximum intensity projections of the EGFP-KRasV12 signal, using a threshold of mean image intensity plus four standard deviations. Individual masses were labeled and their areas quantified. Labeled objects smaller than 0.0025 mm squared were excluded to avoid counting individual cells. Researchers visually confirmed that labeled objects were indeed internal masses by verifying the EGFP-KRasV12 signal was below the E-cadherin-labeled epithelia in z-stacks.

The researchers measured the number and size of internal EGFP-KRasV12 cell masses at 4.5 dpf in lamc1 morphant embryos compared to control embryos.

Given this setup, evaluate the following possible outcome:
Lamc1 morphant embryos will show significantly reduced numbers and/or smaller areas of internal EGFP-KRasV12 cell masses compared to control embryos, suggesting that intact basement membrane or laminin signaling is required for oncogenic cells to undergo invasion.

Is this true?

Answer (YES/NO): YES